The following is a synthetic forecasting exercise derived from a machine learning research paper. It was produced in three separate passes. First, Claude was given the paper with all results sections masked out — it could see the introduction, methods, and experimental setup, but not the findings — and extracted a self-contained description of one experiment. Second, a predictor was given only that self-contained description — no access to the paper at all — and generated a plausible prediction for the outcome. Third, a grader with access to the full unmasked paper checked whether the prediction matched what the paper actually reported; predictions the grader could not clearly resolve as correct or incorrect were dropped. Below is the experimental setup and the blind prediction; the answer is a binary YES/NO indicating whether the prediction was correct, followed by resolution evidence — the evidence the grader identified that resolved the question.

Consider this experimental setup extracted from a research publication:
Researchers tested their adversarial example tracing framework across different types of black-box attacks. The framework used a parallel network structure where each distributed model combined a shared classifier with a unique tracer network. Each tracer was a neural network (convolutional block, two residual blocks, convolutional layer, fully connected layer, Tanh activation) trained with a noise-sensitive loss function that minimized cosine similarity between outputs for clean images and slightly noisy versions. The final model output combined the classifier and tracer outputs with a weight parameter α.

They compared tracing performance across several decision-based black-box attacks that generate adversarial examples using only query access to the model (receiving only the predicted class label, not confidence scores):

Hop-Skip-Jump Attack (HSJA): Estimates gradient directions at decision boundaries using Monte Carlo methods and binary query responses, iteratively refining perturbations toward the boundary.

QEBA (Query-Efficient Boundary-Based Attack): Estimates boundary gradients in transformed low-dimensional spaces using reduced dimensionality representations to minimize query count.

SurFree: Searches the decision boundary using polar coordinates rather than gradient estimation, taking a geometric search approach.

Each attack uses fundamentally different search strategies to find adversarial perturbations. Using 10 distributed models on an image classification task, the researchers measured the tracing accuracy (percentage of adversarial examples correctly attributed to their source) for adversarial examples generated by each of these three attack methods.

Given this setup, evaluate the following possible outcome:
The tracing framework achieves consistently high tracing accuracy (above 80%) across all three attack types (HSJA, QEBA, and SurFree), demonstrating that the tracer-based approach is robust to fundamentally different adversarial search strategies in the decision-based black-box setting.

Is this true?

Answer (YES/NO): NO